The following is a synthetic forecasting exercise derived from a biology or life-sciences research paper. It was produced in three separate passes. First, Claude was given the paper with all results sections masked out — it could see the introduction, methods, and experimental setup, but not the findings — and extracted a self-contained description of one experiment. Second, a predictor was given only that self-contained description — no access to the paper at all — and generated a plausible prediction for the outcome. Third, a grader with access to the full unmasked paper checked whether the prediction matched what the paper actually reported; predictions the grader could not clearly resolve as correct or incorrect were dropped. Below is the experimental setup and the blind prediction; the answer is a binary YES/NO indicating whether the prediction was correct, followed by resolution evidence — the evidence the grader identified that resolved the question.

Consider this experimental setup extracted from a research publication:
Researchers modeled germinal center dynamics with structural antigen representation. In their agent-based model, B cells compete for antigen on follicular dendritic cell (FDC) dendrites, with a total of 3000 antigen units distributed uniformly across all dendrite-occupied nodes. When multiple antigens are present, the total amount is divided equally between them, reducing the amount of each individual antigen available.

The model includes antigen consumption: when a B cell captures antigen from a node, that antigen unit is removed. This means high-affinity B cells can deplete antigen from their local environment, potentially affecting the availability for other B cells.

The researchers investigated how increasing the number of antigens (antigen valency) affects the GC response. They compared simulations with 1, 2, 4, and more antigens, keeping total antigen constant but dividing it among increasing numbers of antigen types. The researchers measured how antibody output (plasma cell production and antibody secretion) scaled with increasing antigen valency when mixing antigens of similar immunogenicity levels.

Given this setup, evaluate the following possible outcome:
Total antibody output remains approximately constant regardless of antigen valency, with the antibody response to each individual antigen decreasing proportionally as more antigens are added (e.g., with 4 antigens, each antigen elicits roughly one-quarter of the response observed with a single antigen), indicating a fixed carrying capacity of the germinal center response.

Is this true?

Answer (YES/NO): NO